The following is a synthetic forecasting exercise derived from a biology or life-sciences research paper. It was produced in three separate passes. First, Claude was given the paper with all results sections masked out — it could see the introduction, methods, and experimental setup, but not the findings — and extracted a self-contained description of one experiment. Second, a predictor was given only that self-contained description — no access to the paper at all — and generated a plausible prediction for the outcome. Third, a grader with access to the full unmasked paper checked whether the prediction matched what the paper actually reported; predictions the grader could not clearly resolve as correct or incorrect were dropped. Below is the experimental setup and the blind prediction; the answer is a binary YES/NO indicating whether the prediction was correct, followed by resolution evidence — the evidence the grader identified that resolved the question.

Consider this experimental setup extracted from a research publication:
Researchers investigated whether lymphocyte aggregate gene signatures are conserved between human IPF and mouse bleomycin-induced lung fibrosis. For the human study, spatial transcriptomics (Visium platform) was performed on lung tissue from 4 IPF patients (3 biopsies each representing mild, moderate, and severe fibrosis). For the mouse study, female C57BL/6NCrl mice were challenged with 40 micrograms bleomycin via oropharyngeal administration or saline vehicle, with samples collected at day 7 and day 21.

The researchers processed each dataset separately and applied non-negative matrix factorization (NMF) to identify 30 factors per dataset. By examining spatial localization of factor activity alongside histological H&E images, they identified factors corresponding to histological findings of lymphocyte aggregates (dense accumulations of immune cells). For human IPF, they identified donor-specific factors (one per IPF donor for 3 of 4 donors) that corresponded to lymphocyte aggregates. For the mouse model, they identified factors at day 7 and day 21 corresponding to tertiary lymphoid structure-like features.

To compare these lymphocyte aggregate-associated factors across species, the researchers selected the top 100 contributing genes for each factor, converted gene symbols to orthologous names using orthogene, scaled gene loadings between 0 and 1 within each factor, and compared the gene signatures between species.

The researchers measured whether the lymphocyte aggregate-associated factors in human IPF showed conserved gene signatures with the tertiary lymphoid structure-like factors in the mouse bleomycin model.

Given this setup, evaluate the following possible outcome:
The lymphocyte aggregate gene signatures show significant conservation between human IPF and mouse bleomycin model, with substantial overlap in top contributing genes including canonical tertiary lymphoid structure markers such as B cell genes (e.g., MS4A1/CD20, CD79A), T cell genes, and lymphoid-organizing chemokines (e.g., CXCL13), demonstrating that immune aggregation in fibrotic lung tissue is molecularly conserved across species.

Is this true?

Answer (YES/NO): NO